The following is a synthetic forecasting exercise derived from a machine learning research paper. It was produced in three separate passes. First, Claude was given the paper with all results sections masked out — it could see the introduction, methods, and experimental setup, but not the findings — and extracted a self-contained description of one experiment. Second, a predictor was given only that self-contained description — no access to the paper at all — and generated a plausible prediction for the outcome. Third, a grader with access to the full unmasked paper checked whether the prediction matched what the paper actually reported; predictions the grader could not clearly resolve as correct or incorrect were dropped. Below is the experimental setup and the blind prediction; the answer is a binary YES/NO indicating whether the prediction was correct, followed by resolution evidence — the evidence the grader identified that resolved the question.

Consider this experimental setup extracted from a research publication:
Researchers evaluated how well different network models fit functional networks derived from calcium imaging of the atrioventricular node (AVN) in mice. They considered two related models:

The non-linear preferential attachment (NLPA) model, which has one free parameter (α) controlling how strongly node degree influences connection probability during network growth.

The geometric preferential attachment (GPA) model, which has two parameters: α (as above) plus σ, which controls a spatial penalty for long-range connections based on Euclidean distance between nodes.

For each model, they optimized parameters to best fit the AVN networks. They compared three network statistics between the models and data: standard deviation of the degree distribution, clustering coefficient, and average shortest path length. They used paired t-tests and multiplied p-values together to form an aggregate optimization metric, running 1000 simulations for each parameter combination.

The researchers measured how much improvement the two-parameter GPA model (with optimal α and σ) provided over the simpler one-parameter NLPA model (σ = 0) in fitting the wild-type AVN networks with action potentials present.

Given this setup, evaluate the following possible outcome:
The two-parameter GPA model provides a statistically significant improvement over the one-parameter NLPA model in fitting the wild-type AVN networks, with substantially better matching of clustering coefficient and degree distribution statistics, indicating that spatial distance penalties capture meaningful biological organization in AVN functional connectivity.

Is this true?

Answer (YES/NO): NO